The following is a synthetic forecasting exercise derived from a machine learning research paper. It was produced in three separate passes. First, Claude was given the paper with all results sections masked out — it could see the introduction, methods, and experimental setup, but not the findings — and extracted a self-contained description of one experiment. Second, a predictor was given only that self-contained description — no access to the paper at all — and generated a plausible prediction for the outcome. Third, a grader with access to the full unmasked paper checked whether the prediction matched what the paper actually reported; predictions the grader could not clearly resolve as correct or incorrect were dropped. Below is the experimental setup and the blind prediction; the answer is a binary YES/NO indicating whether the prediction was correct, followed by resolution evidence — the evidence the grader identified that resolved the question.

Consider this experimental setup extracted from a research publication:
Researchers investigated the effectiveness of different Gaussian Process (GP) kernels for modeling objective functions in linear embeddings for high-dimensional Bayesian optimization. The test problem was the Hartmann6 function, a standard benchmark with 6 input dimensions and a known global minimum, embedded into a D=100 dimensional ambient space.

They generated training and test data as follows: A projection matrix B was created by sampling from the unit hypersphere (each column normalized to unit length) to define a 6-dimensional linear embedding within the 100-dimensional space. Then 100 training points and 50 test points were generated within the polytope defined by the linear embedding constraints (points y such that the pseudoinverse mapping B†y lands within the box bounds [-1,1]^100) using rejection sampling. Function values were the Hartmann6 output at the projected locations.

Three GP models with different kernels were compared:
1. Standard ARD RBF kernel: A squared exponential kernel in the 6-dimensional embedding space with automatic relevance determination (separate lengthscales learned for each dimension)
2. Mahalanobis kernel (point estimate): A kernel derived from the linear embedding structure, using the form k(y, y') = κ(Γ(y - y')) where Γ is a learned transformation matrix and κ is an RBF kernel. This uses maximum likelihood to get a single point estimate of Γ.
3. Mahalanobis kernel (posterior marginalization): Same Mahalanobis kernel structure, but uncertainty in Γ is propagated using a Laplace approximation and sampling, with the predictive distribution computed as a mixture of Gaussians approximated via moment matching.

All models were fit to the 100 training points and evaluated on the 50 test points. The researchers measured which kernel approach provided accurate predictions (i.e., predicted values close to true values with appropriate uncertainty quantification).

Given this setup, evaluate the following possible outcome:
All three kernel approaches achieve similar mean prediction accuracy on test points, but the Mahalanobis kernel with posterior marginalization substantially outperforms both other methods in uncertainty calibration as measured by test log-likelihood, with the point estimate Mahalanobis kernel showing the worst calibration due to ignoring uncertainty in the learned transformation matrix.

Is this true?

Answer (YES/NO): NO